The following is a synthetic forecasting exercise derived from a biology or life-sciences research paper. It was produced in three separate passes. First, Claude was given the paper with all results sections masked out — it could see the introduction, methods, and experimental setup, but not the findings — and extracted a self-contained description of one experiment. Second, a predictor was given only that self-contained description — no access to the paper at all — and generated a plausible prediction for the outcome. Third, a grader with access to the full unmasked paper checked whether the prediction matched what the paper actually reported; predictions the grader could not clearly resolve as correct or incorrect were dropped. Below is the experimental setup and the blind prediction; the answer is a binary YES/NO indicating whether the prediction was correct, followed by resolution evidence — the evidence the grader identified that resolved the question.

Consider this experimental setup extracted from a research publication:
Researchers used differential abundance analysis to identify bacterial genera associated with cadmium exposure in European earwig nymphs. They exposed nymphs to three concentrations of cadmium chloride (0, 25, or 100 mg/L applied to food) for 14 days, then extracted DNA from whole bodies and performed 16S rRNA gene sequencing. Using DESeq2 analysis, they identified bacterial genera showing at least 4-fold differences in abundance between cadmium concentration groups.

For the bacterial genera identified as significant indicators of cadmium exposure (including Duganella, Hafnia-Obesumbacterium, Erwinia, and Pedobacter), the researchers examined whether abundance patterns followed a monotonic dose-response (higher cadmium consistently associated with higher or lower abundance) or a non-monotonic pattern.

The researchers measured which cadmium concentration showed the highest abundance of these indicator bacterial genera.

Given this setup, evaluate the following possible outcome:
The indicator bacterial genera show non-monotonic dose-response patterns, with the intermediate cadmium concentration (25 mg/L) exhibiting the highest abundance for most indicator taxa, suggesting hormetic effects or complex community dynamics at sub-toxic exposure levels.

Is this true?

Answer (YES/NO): YES